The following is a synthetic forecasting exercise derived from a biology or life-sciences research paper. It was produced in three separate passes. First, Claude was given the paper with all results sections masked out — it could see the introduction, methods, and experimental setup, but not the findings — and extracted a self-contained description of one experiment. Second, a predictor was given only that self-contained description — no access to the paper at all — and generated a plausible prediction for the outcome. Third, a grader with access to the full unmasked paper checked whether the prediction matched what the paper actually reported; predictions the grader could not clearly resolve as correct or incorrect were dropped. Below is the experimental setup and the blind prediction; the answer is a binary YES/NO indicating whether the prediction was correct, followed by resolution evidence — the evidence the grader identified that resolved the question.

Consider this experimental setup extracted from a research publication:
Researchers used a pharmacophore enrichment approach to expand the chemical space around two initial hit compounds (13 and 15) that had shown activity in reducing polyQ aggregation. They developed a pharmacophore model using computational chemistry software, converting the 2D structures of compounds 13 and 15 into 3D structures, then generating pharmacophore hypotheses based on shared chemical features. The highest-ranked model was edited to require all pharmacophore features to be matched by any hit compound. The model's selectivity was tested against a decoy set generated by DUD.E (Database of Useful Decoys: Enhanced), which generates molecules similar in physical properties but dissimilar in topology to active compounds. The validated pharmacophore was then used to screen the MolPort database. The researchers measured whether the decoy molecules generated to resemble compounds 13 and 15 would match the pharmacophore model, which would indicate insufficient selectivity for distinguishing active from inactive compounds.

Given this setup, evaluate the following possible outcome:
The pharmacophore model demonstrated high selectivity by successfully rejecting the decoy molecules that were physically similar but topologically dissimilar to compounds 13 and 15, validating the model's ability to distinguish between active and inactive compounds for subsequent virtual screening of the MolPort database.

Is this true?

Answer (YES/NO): YES